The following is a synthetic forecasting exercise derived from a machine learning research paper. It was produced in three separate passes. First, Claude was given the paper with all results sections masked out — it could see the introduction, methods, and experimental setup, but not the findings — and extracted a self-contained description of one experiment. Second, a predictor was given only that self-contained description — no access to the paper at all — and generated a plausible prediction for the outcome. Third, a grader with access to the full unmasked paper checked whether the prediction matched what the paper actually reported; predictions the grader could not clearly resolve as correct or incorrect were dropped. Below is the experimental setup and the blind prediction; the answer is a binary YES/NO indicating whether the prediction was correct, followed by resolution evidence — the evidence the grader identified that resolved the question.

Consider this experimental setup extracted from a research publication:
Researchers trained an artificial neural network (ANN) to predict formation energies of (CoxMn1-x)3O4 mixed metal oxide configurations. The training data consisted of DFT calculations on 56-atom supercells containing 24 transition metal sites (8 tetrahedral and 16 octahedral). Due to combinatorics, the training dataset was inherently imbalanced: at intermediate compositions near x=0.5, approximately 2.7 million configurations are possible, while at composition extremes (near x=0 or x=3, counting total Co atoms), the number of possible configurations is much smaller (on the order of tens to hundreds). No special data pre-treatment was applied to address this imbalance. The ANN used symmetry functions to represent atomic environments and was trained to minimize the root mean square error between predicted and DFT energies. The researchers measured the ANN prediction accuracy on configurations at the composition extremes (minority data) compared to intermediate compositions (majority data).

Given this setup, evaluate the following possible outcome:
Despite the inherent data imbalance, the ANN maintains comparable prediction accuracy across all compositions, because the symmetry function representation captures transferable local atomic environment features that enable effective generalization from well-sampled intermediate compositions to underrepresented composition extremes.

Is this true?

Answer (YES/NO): NO